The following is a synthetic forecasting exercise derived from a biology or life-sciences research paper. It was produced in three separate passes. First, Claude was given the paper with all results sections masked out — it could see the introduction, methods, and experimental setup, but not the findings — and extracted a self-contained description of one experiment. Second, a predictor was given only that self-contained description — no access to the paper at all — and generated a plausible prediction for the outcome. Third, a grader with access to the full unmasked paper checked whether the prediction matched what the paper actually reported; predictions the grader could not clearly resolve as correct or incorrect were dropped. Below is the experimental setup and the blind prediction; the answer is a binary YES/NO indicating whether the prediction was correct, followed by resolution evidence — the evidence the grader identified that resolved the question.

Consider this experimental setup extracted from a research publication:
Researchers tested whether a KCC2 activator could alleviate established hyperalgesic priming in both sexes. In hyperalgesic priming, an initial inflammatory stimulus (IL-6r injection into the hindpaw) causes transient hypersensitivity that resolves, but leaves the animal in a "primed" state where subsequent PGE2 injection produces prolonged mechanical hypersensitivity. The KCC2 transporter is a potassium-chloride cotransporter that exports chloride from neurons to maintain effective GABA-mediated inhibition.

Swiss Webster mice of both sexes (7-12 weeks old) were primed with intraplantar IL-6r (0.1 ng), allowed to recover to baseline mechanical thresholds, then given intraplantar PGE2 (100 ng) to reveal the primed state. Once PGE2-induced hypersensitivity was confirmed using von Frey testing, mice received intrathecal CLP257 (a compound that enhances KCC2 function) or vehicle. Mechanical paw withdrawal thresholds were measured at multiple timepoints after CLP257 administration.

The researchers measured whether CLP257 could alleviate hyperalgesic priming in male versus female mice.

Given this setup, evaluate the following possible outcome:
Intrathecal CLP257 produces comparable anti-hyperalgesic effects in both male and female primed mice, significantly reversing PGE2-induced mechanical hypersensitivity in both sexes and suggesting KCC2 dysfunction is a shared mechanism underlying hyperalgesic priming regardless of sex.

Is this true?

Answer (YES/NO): YES